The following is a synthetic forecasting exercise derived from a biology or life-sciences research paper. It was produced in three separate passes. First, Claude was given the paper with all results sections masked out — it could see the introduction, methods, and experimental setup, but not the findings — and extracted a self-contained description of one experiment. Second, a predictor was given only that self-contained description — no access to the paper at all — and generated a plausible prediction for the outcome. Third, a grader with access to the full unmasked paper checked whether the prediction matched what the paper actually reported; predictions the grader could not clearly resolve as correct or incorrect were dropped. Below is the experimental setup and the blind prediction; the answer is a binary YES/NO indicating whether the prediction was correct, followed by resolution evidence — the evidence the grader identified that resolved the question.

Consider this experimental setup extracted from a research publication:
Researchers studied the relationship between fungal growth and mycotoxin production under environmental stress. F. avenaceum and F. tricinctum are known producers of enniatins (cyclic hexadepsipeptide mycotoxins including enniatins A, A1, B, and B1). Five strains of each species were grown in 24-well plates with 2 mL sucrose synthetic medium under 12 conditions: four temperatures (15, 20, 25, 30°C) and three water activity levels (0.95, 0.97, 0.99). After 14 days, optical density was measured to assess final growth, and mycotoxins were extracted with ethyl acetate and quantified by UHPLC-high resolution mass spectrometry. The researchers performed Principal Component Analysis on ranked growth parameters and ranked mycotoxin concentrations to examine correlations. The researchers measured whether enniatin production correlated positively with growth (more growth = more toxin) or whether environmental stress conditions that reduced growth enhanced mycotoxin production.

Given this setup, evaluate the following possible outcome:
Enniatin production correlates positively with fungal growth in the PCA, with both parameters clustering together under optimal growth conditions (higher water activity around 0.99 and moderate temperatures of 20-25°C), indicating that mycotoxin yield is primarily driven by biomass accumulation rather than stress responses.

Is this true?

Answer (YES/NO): NO